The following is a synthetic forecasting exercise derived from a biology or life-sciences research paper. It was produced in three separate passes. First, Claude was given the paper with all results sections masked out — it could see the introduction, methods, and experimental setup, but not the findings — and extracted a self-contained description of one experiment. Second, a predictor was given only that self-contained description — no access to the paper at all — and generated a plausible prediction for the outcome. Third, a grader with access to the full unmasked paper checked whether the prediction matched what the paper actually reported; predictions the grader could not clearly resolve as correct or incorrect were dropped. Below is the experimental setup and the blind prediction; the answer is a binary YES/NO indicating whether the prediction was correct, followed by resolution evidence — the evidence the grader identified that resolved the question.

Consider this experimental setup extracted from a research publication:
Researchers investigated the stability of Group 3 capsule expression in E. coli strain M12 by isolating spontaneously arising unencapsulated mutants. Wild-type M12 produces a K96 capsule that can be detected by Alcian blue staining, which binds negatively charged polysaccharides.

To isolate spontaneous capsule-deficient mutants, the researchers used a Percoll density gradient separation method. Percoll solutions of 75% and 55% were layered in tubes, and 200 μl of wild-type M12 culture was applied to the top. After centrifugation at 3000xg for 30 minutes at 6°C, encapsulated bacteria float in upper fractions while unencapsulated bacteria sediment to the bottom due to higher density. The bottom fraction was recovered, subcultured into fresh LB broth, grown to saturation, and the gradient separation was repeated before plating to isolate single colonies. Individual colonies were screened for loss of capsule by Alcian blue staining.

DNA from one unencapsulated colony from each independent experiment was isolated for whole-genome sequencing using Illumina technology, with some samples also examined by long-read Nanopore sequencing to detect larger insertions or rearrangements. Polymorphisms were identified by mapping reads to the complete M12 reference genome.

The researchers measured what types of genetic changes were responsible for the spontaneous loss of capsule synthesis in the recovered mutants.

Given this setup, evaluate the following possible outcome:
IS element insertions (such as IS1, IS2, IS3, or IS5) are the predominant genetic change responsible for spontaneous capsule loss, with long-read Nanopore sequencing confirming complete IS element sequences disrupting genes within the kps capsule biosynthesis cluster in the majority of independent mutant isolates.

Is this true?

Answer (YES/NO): NO